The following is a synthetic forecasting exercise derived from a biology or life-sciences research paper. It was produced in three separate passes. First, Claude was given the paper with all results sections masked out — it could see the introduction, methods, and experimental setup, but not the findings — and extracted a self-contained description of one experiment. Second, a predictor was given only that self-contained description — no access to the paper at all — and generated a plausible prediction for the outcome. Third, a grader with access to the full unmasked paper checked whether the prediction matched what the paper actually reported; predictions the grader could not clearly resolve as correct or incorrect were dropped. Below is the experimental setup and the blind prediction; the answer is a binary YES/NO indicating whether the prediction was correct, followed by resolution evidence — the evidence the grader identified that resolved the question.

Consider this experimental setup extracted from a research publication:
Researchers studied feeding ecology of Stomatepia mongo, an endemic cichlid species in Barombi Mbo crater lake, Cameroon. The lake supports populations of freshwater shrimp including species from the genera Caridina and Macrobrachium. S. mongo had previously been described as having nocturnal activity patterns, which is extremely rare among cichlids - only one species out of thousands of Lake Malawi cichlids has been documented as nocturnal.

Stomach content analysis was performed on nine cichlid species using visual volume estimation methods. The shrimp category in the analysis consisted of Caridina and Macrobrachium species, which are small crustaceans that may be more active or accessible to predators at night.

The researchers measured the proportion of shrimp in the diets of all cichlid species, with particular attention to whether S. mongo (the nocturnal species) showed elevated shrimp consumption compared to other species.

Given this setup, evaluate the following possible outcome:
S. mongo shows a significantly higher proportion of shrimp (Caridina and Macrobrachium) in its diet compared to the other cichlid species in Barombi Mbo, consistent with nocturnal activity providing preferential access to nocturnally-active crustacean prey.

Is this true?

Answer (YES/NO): YES